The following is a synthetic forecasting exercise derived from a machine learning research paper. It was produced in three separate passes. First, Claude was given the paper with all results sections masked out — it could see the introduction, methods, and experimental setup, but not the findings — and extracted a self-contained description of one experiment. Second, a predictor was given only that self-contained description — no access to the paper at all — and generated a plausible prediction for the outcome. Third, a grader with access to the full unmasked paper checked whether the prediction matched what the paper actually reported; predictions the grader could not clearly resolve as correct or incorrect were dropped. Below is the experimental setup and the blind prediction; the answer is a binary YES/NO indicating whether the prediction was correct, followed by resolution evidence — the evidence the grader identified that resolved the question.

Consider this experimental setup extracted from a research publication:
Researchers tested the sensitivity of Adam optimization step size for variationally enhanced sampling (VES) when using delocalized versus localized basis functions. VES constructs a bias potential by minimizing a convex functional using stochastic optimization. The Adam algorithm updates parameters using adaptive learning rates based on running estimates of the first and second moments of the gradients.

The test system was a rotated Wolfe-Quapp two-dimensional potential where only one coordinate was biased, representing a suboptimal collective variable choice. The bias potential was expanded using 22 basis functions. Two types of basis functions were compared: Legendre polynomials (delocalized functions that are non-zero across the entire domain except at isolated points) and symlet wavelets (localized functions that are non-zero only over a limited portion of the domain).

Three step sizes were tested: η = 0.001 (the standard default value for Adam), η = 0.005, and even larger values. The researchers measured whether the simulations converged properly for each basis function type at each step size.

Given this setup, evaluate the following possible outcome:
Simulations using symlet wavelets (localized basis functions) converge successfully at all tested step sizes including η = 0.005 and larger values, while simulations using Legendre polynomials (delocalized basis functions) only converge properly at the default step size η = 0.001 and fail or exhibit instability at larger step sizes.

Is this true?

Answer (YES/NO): NO